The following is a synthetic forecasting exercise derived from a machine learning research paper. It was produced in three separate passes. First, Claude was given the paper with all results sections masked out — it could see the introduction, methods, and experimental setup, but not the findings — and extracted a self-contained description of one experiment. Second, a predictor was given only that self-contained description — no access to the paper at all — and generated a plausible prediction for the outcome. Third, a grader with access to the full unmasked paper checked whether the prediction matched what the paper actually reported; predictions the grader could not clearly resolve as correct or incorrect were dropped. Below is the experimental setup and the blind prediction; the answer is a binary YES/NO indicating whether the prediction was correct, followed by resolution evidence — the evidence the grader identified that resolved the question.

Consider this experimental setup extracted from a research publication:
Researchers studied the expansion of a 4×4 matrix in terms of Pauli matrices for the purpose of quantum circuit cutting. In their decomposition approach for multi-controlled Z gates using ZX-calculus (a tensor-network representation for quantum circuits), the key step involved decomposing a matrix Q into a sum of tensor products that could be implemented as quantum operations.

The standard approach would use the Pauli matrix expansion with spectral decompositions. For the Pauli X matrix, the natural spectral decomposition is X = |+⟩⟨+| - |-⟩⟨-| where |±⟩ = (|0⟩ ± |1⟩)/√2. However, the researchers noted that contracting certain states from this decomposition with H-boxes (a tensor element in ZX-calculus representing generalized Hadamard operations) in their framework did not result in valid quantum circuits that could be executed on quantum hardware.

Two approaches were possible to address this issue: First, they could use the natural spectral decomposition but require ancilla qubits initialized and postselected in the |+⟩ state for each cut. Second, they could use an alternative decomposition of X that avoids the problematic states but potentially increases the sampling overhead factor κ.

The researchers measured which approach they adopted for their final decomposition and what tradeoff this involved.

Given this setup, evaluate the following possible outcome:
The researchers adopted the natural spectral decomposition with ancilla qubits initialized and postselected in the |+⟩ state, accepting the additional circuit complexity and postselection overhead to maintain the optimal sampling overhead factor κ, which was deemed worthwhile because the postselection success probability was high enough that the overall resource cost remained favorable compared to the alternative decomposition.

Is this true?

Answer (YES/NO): NO